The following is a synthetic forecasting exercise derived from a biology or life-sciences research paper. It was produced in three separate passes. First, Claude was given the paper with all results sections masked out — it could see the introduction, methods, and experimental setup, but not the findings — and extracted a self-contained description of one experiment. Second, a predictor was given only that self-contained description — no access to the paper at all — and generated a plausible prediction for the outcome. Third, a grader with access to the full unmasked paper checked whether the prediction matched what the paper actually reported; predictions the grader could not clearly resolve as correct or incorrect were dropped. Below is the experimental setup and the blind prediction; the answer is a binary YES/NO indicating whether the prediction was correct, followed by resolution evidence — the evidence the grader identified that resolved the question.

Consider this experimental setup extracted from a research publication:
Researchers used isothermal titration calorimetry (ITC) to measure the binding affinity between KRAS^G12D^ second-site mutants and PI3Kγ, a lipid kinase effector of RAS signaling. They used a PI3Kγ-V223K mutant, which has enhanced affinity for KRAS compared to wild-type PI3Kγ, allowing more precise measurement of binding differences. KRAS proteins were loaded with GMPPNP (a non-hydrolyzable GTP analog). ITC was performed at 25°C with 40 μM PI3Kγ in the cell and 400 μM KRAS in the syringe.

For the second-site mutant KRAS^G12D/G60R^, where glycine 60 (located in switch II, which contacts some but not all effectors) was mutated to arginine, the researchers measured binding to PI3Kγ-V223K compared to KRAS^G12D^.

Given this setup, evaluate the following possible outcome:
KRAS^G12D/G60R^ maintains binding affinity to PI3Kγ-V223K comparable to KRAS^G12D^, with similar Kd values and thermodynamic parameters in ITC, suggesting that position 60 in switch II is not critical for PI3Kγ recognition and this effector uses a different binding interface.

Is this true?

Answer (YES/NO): NO